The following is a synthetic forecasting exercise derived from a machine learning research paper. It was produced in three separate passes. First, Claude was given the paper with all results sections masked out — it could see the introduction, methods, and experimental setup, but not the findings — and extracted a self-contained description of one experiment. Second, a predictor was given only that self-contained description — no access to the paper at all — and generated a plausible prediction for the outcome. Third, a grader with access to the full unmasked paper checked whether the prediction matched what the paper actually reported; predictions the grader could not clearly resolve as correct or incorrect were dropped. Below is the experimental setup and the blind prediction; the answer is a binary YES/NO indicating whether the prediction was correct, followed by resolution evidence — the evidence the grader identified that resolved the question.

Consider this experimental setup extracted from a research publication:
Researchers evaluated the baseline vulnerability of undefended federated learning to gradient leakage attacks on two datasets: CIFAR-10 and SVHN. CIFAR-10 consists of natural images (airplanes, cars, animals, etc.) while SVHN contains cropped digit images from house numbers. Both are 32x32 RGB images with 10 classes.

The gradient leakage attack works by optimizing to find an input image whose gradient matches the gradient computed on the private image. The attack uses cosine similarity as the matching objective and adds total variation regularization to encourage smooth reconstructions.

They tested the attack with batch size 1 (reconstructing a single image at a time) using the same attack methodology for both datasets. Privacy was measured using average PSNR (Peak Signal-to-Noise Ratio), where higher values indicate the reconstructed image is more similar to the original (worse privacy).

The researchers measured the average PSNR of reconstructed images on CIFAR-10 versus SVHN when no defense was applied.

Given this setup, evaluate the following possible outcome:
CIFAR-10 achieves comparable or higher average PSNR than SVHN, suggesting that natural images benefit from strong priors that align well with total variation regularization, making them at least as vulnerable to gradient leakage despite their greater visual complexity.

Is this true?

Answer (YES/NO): NO